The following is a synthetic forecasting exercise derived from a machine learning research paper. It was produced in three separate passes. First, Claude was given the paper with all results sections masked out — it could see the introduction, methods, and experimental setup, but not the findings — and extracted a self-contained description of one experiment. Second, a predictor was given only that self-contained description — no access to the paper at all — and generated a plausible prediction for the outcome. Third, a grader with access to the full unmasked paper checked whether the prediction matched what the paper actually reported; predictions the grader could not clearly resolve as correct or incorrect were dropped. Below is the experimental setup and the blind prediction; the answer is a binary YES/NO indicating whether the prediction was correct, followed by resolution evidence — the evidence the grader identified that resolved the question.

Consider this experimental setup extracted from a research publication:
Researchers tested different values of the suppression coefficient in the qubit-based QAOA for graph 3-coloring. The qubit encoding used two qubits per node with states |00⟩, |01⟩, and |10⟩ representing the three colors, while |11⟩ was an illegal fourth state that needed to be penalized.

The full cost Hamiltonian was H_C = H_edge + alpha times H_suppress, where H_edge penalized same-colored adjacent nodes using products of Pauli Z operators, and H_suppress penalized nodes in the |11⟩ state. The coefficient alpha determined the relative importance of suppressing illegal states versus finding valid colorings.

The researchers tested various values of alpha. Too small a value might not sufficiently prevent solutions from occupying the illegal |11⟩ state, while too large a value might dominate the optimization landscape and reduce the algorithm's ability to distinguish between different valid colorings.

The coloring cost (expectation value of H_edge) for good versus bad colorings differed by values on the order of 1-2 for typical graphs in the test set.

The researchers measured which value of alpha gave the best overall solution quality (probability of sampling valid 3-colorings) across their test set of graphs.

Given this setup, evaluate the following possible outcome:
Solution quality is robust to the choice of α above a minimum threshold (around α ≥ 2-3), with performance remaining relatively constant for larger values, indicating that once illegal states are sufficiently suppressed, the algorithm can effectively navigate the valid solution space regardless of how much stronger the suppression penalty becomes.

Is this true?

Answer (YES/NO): NO